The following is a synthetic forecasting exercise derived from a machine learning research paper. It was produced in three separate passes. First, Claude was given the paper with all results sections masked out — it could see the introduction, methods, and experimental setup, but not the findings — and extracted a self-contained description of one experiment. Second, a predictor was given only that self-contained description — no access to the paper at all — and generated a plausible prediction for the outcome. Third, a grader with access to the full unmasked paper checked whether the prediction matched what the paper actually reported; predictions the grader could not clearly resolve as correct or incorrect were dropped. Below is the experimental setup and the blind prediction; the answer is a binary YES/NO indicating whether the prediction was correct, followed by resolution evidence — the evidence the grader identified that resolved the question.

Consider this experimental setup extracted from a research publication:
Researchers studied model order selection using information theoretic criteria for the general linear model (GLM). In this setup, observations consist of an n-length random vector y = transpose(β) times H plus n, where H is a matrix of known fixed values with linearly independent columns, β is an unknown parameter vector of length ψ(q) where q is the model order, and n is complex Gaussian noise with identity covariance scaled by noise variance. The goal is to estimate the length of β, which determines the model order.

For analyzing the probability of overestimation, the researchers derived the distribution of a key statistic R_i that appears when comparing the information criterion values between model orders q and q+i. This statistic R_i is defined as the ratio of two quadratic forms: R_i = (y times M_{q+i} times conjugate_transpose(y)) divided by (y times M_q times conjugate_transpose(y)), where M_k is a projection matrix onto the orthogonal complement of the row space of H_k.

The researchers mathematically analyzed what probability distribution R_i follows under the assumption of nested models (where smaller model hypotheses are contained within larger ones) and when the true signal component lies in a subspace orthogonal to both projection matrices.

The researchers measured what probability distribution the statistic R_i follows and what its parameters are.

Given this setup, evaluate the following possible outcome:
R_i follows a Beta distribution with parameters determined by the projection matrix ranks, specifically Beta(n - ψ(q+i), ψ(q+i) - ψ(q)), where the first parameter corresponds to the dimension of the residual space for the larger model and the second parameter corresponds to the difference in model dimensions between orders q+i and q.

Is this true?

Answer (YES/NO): YES